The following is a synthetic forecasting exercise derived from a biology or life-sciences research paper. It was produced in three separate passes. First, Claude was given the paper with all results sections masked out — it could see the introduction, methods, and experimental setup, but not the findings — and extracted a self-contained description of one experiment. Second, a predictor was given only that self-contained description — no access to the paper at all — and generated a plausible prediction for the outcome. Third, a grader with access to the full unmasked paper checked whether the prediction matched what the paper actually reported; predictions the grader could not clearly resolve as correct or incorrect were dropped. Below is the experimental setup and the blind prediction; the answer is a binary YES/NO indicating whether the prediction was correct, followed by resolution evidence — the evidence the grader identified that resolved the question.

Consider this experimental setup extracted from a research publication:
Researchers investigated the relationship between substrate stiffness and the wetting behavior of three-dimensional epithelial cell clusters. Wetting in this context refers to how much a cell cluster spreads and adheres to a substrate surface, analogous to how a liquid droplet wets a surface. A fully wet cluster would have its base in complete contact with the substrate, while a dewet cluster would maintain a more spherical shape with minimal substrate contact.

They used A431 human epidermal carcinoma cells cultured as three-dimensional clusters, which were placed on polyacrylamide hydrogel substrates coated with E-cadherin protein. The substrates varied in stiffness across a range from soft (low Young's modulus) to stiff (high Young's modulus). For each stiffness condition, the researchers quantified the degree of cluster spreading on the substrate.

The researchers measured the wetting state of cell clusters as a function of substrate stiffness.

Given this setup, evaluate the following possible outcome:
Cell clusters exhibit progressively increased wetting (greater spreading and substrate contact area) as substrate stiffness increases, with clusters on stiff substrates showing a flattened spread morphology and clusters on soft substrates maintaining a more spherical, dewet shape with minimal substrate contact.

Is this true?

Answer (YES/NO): YES